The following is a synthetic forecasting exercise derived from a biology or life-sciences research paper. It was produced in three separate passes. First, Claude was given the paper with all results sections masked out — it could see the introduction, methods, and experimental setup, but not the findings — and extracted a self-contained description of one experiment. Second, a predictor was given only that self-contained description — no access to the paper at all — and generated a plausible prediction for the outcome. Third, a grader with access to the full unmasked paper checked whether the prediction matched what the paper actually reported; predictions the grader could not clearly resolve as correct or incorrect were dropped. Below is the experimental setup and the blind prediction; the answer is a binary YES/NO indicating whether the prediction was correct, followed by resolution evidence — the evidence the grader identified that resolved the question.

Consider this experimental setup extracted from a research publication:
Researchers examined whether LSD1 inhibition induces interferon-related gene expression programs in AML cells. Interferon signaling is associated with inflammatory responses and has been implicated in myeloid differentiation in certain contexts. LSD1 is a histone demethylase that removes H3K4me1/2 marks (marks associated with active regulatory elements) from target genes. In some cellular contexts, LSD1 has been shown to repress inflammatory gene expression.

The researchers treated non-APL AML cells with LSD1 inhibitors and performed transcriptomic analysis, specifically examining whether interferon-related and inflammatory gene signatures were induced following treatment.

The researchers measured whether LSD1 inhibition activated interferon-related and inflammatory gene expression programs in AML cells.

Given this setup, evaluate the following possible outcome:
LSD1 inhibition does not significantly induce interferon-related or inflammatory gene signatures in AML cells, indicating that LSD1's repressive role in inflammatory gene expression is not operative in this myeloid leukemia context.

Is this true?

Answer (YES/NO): NO